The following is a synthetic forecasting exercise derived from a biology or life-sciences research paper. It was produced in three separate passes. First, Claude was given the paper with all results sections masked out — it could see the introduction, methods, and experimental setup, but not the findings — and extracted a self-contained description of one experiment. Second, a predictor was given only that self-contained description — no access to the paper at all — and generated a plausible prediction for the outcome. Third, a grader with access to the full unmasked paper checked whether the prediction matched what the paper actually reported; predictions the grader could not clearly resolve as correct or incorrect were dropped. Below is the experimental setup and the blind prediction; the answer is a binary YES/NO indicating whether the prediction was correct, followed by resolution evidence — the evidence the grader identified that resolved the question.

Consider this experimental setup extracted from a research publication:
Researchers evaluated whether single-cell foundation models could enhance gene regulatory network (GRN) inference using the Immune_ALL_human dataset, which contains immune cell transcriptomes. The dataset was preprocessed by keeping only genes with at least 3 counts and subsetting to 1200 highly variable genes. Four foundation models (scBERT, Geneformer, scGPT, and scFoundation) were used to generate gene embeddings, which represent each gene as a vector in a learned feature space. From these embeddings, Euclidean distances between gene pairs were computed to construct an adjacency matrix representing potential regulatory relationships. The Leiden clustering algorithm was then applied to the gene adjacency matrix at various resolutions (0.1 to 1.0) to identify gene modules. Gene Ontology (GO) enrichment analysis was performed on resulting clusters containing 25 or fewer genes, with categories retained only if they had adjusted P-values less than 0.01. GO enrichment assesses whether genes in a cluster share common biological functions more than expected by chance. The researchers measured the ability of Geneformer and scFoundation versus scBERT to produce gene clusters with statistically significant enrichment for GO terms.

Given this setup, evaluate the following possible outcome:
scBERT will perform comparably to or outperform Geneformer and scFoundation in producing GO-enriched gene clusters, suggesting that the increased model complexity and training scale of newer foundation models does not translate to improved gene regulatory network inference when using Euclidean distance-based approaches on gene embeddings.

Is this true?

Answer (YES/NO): NO